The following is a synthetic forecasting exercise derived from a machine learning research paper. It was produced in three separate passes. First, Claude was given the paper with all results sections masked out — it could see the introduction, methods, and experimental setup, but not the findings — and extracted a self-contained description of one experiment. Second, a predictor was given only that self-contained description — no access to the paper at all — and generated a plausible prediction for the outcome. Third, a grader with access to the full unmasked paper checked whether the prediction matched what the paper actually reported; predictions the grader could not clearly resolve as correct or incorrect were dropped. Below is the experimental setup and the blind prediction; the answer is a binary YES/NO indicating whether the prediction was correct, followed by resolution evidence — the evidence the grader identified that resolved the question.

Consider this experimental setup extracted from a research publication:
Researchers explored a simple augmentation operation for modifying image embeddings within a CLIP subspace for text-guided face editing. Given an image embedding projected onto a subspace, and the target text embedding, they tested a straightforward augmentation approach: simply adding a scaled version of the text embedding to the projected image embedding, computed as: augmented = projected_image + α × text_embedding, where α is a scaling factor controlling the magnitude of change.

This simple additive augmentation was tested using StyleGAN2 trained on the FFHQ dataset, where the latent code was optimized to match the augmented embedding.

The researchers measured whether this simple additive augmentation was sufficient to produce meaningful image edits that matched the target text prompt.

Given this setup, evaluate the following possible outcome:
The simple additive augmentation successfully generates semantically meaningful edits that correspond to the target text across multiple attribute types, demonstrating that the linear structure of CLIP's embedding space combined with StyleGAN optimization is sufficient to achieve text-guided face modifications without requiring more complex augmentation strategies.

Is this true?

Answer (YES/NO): NO